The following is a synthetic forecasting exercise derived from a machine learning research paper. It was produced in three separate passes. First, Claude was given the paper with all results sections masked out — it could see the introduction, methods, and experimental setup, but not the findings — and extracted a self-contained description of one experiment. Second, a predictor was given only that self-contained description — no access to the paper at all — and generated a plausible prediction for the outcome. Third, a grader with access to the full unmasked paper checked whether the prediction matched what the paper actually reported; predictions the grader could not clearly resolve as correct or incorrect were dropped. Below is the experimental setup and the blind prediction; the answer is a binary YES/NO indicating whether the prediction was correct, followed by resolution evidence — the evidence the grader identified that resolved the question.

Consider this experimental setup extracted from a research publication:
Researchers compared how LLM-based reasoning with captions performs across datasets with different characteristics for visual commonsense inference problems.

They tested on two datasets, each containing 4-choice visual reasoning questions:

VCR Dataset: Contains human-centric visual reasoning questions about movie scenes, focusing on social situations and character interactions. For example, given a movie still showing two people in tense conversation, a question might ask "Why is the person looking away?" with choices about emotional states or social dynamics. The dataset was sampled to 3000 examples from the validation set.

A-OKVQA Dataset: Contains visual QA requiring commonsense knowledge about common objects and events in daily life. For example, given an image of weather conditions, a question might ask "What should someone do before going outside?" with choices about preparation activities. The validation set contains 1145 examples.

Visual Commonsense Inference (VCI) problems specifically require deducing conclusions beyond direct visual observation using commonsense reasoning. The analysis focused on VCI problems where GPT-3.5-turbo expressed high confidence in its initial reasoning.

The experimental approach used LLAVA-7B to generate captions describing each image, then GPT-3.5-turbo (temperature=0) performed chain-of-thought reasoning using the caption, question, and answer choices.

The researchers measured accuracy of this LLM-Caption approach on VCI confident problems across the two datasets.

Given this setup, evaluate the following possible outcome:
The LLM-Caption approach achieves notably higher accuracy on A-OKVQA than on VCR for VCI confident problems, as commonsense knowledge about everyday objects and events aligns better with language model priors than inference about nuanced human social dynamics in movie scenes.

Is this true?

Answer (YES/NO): YES